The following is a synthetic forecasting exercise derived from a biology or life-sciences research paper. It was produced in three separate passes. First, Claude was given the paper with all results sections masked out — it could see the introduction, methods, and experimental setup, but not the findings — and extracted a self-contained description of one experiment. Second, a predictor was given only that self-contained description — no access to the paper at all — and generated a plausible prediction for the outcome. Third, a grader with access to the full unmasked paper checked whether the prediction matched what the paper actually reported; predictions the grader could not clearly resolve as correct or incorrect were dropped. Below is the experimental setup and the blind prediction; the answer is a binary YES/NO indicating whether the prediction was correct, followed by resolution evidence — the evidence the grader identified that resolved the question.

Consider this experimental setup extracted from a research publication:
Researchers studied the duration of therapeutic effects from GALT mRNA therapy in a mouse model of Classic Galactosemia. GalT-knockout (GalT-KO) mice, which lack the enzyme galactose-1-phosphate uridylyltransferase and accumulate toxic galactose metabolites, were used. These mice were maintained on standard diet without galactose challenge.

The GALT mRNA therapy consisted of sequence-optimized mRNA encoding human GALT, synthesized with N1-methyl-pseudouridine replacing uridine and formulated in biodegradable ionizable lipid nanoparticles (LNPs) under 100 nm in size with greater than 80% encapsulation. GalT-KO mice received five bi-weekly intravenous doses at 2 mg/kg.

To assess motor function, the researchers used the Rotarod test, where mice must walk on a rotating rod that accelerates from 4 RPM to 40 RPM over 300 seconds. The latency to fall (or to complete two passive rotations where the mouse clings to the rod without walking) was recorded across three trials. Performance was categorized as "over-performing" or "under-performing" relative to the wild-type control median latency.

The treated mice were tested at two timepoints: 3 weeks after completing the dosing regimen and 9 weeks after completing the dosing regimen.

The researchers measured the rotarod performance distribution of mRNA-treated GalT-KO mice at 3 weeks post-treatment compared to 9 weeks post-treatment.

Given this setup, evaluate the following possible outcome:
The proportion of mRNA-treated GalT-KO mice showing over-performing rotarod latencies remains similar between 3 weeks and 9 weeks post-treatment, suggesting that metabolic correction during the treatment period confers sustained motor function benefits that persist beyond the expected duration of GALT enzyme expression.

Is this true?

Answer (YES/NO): NO